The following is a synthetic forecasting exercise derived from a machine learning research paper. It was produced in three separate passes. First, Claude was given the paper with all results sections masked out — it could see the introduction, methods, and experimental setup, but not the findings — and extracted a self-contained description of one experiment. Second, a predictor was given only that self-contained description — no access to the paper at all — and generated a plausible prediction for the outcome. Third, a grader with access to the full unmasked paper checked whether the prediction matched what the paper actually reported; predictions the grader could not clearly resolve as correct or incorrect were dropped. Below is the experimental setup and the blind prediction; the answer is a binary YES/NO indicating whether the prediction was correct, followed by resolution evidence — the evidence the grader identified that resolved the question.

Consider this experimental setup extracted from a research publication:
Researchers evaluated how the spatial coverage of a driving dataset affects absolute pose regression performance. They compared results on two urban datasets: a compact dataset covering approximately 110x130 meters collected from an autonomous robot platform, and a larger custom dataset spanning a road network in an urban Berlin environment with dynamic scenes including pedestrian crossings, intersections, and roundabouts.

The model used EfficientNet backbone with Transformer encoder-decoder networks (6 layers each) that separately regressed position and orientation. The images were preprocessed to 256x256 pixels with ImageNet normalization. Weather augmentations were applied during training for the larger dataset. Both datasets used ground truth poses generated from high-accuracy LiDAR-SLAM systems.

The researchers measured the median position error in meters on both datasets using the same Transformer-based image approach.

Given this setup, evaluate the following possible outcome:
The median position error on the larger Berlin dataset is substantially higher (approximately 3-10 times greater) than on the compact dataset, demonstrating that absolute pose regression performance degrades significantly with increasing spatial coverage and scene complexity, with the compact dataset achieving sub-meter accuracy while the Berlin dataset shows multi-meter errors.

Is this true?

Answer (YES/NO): YES